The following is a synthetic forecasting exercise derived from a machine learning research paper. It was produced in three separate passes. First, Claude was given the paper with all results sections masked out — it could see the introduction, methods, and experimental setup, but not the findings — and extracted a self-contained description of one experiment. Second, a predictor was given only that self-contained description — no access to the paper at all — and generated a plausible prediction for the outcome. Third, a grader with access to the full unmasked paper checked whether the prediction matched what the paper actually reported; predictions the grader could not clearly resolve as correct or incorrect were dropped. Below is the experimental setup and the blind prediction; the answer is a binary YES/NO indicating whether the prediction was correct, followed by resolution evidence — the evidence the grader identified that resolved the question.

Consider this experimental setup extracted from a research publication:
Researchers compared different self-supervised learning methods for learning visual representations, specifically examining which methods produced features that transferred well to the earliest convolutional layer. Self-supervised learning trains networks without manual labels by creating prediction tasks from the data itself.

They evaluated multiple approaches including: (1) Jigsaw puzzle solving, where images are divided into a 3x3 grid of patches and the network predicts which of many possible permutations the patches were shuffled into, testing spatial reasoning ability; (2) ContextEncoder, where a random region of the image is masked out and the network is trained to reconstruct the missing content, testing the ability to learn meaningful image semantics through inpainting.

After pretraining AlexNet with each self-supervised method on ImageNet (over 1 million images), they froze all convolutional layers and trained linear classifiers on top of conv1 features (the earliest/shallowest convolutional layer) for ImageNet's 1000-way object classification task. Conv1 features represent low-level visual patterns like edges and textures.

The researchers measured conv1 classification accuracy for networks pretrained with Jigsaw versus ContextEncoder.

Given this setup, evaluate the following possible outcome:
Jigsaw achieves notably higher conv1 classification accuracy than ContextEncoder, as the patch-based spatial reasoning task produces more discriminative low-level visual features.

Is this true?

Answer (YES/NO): YES